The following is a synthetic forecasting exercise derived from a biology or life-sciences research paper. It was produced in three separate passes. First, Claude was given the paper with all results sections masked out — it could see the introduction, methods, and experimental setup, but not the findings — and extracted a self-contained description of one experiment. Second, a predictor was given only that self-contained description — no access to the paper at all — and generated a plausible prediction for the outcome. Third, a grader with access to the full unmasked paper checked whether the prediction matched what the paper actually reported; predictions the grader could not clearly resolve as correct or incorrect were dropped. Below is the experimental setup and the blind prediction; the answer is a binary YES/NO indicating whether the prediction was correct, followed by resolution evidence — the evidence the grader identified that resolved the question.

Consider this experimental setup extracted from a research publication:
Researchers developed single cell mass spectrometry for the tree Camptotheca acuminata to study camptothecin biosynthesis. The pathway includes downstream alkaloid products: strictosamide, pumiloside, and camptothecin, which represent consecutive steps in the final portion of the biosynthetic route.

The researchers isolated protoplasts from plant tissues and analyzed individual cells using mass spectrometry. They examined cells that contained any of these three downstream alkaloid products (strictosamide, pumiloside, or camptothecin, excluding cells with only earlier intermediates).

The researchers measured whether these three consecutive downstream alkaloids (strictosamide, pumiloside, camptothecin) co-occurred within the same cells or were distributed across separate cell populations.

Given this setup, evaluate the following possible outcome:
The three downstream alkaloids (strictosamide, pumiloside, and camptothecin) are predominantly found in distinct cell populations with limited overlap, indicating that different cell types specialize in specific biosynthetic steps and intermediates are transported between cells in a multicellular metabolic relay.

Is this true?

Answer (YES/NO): NO